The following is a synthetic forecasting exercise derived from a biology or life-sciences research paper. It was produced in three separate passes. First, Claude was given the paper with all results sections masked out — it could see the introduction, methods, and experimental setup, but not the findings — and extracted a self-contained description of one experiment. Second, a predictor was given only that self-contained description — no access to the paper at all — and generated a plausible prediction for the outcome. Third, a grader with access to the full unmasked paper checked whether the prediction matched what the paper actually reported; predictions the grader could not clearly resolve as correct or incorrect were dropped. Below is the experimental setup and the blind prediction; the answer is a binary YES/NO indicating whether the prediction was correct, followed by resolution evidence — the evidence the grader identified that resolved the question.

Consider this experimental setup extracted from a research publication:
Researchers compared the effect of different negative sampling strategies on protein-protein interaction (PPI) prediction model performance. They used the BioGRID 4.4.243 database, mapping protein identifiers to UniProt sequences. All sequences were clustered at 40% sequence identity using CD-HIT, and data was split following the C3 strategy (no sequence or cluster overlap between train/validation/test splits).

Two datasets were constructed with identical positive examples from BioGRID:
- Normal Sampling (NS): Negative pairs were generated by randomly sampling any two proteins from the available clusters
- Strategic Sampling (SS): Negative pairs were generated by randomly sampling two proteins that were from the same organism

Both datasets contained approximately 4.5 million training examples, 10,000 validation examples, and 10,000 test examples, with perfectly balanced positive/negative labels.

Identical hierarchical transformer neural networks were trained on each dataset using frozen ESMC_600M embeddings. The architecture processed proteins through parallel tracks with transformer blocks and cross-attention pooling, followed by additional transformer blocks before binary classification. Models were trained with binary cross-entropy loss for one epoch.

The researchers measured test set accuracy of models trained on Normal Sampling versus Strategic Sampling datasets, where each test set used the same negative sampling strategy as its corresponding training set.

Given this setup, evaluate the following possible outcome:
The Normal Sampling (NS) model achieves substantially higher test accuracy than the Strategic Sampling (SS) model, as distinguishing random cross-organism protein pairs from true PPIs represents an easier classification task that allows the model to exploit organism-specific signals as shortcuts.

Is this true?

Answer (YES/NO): YES